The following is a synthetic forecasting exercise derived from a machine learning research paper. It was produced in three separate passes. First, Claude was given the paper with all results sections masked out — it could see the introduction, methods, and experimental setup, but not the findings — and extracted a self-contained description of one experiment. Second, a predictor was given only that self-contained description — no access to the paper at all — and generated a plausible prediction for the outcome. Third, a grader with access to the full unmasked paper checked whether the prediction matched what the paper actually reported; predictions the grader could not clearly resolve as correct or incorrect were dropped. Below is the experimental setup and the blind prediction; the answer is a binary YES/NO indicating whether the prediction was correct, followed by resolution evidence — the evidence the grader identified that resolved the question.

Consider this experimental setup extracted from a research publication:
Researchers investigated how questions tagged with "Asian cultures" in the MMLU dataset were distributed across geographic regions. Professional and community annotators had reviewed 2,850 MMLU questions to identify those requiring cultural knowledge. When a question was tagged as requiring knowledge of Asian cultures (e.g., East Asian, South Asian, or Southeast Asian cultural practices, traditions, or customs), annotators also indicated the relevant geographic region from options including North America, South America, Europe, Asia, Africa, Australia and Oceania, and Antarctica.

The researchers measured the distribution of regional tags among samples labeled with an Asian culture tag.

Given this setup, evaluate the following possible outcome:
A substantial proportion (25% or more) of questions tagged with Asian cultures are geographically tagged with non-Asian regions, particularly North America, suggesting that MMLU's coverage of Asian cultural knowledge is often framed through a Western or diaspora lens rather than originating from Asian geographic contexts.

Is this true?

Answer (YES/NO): NO